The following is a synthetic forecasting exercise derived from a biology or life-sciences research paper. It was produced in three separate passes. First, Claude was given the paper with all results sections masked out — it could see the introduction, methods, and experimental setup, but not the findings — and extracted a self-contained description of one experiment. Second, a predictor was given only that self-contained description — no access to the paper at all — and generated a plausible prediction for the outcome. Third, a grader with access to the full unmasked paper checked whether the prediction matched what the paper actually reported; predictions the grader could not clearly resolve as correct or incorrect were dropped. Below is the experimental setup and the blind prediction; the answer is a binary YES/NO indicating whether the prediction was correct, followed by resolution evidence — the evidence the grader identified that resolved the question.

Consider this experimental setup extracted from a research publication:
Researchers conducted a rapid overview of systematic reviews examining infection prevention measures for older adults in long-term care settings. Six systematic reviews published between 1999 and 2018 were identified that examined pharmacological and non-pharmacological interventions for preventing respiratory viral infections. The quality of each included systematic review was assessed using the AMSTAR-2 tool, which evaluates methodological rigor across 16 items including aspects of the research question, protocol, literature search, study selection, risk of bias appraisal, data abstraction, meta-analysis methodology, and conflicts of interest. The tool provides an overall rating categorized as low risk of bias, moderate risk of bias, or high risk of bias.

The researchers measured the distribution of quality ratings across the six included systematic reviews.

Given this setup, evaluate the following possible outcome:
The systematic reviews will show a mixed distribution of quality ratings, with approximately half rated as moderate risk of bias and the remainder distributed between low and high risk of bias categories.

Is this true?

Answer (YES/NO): NO